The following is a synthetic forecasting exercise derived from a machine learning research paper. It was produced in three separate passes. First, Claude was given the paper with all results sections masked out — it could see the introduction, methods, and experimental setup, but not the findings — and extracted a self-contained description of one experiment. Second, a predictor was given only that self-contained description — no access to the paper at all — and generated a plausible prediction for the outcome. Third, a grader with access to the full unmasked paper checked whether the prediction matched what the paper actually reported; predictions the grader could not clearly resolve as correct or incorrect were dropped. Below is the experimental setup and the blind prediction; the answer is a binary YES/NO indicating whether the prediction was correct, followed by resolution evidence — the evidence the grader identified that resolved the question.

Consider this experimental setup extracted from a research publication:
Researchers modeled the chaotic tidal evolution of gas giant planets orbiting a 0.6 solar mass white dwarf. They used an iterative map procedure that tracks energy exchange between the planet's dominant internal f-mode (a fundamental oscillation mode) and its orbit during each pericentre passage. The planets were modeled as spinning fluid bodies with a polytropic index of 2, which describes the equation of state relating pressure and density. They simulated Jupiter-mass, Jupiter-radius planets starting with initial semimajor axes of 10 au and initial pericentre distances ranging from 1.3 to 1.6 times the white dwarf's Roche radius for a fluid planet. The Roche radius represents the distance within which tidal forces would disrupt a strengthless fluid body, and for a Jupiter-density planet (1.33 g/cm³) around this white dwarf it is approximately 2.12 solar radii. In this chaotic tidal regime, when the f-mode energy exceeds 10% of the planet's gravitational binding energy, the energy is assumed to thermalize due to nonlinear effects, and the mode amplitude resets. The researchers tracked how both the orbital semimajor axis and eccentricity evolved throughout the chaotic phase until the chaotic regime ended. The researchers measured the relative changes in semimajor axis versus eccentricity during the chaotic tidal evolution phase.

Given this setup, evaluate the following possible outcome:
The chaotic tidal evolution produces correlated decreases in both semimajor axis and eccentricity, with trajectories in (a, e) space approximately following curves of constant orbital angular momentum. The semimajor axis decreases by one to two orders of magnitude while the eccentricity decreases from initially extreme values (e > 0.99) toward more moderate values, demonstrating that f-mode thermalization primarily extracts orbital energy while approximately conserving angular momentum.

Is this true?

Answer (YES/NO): NO